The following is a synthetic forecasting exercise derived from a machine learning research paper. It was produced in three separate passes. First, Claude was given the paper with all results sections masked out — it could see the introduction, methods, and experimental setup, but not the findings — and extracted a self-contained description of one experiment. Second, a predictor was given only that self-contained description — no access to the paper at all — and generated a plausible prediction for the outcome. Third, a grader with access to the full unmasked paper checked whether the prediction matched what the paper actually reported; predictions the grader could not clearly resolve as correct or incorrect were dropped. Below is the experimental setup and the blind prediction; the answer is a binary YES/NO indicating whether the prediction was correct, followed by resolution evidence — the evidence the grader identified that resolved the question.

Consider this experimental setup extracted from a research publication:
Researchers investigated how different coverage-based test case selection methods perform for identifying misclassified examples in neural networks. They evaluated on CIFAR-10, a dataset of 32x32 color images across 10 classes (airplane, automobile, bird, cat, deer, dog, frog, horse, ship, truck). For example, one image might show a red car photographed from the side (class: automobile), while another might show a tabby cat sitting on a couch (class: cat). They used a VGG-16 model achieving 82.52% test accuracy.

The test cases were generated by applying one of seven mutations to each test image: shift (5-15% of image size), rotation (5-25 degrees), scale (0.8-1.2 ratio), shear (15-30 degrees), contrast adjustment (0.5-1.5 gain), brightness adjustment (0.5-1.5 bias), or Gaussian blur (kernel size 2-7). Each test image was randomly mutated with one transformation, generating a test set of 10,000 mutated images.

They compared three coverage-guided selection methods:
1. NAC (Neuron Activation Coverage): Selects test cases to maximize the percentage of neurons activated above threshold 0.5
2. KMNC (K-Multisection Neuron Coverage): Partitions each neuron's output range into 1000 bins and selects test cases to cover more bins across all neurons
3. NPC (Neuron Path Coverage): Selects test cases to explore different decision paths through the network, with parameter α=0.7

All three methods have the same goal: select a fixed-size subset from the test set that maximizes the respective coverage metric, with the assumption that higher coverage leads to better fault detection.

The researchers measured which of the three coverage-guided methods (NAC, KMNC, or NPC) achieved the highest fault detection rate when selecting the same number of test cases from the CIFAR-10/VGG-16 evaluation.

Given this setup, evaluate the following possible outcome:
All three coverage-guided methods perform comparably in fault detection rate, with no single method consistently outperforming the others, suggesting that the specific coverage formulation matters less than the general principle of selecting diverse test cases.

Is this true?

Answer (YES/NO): NO